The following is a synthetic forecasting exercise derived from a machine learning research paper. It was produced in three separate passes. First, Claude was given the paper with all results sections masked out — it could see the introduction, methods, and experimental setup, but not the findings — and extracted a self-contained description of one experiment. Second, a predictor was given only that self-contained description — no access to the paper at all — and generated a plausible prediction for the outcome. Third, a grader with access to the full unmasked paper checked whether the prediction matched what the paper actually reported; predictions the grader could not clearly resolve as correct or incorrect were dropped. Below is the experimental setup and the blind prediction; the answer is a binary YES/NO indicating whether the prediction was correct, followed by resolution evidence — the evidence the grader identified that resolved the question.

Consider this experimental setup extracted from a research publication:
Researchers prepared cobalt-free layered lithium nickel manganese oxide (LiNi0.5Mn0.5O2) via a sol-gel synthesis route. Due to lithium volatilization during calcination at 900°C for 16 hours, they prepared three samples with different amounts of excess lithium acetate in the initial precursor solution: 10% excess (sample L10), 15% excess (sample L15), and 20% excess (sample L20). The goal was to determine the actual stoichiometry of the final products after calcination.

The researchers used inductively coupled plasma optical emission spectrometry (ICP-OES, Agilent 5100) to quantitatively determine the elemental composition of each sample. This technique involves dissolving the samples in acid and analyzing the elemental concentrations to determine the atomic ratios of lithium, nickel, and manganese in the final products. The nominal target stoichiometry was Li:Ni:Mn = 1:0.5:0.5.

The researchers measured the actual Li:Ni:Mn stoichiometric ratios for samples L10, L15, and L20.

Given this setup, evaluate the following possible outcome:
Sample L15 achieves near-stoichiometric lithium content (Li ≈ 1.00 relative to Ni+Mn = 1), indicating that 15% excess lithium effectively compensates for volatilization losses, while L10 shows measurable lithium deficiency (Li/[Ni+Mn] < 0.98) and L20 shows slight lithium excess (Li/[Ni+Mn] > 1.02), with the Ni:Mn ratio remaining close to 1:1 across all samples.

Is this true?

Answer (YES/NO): NO